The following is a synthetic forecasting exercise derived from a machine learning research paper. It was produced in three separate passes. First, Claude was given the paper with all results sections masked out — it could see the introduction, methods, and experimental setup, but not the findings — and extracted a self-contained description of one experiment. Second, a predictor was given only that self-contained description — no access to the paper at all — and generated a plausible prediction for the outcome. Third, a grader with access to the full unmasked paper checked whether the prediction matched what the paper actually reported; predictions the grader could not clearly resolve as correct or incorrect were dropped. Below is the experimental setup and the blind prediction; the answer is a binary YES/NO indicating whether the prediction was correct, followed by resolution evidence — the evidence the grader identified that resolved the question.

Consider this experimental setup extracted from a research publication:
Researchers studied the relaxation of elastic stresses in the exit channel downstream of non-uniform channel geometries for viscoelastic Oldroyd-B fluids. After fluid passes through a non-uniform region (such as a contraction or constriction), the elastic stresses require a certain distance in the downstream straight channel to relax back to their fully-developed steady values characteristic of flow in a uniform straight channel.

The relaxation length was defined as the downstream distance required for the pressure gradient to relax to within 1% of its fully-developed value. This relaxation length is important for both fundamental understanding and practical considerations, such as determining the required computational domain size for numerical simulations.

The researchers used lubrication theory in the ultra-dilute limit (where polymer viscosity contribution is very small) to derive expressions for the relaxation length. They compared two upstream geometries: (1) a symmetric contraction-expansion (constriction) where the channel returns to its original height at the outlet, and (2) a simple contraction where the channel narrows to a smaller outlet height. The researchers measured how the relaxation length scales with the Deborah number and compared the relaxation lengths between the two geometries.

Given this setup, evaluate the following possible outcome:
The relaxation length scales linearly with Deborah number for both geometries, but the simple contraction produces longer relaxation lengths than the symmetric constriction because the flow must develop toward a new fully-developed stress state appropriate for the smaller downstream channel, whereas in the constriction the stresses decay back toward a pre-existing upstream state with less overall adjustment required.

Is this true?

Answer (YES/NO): YES